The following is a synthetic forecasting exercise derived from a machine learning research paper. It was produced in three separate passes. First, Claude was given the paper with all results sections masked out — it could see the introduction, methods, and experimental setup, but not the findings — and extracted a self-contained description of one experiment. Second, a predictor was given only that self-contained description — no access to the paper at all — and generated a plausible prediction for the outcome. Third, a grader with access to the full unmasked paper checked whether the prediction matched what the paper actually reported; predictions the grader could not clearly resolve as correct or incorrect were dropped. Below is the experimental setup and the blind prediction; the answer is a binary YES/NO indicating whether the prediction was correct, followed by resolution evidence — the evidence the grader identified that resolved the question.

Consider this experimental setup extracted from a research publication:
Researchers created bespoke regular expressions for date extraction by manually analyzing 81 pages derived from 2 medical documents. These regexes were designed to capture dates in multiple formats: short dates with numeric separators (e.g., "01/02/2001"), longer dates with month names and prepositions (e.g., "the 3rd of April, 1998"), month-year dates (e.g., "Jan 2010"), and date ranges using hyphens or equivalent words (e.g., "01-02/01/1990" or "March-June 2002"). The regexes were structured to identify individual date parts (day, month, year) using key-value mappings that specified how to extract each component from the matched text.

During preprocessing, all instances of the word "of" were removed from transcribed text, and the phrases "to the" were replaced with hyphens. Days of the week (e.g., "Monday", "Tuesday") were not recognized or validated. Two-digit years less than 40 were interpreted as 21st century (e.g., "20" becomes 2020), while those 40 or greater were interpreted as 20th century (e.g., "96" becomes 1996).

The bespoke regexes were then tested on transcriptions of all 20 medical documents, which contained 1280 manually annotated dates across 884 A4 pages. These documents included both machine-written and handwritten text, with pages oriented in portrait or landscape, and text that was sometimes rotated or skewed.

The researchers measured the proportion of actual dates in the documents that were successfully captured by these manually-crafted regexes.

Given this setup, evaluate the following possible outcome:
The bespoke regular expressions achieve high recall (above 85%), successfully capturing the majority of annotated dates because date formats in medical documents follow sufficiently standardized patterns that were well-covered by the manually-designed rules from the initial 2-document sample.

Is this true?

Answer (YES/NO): YES